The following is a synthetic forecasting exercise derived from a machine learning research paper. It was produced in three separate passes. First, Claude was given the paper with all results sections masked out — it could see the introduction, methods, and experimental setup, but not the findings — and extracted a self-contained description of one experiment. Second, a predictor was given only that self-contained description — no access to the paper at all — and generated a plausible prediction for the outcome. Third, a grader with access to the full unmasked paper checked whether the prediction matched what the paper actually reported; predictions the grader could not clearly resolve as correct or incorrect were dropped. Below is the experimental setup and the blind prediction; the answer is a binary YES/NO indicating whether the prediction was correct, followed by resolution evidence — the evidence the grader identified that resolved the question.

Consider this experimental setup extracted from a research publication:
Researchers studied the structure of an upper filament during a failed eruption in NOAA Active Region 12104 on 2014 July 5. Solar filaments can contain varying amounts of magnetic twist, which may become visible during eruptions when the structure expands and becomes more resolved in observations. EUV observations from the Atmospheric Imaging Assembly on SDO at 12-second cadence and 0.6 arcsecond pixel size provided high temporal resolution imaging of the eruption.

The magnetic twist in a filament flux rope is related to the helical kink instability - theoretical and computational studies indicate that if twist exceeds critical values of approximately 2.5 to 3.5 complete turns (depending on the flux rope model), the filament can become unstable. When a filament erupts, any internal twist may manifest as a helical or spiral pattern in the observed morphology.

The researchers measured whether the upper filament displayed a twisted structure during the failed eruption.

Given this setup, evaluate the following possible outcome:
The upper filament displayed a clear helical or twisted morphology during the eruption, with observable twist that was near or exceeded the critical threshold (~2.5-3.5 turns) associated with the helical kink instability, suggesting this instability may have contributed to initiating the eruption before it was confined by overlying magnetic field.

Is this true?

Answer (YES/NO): NO